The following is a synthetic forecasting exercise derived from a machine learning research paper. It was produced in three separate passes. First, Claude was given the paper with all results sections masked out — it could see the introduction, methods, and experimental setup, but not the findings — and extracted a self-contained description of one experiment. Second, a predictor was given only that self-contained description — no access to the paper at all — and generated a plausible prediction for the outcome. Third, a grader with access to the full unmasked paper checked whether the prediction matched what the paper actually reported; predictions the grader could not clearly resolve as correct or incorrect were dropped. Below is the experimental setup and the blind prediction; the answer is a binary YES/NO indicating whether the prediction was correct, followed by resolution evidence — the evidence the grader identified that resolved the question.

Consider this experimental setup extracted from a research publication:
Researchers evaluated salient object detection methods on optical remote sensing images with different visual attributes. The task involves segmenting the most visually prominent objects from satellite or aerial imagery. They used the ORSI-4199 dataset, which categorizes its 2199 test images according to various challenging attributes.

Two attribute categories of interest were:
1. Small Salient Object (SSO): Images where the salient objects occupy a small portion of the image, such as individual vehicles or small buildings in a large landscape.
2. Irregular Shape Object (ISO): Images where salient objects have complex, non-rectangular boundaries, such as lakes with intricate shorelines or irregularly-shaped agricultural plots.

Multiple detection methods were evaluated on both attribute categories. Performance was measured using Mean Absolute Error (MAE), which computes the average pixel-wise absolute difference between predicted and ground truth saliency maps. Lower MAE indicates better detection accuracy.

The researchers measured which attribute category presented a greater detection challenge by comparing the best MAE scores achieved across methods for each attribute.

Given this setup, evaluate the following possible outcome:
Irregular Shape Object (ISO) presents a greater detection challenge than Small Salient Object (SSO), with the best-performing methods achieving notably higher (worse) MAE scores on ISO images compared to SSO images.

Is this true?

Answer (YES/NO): NO